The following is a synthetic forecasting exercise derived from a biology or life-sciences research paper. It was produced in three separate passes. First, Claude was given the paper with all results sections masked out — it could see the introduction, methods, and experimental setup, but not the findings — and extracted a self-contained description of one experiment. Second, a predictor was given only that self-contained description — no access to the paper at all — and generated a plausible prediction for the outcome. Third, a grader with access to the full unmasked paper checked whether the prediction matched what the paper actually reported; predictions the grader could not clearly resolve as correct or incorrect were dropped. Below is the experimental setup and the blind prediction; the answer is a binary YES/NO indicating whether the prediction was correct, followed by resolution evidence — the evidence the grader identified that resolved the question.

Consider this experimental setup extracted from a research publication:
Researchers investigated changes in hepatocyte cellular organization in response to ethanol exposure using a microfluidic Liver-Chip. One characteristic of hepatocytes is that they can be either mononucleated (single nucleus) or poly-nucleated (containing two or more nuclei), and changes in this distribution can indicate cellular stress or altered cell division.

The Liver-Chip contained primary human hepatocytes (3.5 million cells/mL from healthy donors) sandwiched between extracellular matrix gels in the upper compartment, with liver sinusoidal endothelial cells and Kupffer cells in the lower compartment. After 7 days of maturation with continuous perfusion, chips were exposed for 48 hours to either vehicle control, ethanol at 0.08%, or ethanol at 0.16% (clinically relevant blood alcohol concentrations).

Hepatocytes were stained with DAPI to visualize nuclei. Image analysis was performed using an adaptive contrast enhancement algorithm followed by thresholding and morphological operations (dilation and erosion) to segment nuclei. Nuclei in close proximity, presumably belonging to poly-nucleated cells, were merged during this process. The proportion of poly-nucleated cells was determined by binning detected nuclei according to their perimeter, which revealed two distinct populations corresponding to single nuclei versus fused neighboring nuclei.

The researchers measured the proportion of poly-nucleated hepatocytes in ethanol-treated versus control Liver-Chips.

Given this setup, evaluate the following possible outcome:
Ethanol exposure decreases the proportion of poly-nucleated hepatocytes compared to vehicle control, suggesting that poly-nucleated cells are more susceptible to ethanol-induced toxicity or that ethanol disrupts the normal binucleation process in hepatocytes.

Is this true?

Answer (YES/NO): NO